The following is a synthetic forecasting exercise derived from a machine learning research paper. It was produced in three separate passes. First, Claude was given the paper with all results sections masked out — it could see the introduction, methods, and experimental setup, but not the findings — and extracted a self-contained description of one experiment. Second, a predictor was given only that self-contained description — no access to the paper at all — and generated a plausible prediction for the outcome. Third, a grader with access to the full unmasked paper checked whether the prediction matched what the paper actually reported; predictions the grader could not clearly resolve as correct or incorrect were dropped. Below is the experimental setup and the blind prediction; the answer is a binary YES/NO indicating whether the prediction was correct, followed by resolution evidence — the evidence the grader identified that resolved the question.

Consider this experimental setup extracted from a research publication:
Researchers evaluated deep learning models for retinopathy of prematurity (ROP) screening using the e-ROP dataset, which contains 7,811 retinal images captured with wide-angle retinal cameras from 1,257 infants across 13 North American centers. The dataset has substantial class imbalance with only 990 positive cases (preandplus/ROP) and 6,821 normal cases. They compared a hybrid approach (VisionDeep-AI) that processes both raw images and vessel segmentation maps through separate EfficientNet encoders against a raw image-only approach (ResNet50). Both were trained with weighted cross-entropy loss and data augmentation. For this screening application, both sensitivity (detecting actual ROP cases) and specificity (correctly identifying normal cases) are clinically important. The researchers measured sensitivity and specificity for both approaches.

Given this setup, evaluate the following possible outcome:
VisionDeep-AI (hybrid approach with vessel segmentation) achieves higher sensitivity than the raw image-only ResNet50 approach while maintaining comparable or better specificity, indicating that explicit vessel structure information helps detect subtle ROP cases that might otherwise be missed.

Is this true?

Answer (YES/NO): NO